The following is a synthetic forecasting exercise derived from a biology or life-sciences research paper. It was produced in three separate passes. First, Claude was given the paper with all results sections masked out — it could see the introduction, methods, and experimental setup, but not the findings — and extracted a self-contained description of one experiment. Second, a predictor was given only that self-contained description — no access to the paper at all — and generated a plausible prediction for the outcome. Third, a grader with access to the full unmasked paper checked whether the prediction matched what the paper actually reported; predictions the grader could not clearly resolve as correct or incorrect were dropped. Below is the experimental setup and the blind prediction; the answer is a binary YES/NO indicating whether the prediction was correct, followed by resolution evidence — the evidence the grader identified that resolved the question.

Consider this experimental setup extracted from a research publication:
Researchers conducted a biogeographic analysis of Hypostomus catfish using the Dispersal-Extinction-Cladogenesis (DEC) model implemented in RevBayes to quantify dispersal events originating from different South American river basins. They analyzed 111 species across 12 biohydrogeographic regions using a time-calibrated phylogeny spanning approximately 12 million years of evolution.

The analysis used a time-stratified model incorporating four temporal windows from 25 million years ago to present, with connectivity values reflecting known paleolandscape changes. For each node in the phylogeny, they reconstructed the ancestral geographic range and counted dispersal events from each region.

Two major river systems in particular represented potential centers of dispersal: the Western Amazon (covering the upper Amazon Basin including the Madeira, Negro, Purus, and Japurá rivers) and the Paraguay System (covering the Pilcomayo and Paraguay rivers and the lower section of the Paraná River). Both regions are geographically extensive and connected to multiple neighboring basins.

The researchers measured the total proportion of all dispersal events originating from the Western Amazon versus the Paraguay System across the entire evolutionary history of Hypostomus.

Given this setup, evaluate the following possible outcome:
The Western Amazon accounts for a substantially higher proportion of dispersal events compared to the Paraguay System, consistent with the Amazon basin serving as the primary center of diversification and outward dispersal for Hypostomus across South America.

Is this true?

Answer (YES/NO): NO